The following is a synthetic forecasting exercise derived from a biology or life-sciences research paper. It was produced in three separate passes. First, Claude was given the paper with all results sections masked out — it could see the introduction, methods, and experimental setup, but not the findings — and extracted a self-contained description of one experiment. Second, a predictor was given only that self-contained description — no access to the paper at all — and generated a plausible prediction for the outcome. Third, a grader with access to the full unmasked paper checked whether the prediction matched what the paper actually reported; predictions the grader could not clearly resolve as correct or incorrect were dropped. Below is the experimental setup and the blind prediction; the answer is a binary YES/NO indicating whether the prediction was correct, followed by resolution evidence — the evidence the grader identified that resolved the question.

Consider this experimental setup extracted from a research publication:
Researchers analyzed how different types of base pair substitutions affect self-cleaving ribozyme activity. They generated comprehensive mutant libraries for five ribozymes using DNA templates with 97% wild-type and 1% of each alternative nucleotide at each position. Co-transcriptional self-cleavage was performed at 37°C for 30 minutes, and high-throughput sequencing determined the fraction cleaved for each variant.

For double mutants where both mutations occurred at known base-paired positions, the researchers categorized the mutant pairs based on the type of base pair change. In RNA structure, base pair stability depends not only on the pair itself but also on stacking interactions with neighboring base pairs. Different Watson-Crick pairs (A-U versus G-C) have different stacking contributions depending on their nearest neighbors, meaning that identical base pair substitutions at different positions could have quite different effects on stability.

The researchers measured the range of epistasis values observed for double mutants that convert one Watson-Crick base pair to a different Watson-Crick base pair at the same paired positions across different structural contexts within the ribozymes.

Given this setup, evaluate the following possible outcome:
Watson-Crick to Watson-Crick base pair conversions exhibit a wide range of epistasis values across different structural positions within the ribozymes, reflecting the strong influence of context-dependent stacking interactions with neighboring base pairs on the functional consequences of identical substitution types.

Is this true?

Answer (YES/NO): YES